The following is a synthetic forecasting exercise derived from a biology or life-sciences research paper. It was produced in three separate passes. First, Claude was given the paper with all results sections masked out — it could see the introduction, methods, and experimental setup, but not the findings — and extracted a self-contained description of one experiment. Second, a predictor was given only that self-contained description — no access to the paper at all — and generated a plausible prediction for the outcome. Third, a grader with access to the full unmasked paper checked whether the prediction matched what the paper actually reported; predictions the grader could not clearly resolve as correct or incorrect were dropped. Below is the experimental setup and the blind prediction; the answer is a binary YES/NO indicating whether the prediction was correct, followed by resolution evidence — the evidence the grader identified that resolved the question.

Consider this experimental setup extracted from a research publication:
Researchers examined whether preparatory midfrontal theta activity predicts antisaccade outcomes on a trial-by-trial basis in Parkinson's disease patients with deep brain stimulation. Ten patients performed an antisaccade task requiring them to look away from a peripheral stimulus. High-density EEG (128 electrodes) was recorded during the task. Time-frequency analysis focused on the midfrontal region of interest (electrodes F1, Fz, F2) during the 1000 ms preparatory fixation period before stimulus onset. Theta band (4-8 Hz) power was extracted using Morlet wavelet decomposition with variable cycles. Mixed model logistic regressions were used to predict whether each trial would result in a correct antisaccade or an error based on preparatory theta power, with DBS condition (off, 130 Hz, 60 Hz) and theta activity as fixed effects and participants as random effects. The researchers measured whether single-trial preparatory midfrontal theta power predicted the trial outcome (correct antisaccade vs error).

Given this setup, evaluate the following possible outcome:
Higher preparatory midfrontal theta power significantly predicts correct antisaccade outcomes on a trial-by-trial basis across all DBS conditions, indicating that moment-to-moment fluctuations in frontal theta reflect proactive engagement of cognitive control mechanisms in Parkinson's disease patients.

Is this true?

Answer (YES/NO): NO